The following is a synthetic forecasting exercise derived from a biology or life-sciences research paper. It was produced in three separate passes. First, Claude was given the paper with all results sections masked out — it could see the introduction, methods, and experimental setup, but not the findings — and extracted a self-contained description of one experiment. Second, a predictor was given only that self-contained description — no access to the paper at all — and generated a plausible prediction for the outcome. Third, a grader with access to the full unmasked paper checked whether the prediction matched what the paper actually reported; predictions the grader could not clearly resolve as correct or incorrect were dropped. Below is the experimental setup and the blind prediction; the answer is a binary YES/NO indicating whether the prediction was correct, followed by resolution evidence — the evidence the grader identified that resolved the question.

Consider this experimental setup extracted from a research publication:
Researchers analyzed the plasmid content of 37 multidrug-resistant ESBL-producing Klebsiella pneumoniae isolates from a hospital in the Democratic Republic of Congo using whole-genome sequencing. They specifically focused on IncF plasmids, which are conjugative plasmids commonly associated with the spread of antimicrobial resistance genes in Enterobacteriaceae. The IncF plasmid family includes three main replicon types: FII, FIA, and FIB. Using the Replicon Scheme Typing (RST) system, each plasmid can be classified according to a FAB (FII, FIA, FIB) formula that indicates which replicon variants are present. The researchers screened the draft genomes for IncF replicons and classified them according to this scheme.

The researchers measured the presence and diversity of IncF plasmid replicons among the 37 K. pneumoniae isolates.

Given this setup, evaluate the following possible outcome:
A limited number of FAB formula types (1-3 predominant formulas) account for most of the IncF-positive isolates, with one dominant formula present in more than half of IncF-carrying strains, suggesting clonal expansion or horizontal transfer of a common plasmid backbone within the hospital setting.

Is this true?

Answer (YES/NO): NO